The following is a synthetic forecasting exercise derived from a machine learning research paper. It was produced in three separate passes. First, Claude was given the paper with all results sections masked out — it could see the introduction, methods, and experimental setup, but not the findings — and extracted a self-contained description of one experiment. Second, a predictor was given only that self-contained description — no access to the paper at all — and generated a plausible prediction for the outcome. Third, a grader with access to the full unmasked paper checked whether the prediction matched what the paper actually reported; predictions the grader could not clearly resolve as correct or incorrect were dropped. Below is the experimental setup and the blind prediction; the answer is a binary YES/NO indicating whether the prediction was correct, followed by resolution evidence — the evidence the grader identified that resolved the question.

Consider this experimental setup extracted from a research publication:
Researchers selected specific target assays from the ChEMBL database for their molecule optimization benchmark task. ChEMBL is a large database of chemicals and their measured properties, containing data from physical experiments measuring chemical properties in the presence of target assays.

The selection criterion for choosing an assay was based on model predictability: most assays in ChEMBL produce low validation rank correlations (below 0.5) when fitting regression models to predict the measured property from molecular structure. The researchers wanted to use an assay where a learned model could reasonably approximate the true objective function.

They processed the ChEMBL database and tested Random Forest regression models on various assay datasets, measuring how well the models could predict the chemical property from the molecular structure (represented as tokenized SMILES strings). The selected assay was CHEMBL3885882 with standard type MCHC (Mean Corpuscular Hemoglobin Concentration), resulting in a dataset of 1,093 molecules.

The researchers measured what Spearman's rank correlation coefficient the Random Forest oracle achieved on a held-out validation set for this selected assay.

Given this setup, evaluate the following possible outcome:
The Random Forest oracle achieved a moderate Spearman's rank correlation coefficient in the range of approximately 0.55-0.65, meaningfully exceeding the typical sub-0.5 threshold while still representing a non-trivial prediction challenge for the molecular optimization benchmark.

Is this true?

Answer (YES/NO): NO